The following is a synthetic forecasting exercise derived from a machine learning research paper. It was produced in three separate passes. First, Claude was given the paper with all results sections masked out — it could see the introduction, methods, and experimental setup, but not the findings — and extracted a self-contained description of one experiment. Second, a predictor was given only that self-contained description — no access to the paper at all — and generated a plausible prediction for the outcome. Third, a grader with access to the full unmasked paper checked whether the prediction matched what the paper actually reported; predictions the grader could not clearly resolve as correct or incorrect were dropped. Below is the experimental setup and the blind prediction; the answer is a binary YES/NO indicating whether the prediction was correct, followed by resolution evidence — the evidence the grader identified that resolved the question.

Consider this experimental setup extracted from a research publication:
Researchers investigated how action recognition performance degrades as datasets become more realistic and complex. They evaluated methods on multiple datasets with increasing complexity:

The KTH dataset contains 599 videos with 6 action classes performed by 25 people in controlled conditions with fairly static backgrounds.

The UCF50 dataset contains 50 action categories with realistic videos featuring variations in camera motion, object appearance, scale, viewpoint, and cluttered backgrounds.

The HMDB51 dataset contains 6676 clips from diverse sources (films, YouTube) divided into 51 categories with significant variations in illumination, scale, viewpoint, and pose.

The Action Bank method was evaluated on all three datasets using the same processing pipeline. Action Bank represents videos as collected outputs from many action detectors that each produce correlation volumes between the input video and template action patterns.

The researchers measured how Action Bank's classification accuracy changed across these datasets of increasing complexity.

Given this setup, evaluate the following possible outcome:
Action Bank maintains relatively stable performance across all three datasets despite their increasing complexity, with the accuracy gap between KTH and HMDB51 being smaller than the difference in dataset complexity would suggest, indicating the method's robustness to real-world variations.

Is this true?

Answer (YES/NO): NO